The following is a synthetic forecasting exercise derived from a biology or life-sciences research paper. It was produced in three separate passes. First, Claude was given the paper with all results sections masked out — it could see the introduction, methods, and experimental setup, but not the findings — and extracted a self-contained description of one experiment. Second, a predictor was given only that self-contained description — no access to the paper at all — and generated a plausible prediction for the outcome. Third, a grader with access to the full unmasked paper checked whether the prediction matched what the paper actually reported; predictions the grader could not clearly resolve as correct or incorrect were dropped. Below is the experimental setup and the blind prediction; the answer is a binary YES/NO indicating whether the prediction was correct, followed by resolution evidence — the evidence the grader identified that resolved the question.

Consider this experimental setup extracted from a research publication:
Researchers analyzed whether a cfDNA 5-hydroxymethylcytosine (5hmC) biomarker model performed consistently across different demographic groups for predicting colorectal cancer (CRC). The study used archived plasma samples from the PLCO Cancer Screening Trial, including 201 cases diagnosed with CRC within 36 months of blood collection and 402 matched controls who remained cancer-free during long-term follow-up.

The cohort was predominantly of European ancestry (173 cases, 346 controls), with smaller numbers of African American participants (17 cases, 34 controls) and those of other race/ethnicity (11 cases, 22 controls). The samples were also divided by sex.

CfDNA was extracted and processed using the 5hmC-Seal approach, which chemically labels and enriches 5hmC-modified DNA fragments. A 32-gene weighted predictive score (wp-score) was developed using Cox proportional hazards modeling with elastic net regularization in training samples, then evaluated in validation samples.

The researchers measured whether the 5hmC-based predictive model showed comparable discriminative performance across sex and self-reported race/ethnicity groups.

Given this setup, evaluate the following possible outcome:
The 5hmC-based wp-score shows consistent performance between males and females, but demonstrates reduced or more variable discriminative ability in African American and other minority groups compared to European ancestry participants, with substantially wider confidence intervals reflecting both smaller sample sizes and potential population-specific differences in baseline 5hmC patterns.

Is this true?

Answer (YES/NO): NO